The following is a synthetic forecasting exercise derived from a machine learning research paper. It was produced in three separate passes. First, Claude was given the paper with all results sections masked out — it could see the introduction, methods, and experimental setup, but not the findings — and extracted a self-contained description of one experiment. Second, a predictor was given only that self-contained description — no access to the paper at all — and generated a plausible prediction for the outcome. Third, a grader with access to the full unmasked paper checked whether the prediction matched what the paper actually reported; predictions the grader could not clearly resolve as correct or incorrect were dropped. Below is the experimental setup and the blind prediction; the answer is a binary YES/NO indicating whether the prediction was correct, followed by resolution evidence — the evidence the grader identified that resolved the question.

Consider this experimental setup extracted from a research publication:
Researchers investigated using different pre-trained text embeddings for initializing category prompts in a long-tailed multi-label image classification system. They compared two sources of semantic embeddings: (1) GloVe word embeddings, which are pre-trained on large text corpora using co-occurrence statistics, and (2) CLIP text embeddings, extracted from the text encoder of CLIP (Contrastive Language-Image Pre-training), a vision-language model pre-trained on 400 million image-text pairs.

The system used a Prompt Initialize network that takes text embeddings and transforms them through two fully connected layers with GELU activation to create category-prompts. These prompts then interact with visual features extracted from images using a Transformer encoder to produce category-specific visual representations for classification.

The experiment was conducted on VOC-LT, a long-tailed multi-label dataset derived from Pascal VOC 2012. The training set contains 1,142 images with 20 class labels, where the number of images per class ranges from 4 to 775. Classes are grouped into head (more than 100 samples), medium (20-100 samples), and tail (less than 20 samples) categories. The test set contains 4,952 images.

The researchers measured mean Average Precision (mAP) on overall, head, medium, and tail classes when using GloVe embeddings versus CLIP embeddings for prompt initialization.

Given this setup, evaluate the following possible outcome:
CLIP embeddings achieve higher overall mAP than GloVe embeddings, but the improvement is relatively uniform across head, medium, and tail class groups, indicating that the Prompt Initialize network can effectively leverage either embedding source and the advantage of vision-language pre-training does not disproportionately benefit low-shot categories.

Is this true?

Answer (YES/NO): NO